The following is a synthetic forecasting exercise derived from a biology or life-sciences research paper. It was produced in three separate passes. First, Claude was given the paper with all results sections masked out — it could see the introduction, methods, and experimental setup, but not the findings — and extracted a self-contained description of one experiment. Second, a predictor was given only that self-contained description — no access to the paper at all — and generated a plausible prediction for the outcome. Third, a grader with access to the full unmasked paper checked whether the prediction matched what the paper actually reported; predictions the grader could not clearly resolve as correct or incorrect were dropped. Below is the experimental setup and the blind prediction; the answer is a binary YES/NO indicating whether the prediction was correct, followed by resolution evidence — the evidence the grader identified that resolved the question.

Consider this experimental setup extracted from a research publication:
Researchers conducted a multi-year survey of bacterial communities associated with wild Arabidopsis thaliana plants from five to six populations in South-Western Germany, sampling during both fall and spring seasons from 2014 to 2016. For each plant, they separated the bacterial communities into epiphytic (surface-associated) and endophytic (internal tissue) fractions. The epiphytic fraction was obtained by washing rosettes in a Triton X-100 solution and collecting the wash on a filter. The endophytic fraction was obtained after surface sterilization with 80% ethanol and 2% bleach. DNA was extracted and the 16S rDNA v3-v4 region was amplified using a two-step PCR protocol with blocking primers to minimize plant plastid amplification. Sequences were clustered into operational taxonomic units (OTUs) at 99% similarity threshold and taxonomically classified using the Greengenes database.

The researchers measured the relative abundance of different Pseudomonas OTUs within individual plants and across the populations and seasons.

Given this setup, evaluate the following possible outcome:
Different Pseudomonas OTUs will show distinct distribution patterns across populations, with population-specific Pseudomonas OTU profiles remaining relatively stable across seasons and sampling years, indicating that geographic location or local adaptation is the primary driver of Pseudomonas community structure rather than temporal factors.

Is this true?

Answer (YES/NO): NO